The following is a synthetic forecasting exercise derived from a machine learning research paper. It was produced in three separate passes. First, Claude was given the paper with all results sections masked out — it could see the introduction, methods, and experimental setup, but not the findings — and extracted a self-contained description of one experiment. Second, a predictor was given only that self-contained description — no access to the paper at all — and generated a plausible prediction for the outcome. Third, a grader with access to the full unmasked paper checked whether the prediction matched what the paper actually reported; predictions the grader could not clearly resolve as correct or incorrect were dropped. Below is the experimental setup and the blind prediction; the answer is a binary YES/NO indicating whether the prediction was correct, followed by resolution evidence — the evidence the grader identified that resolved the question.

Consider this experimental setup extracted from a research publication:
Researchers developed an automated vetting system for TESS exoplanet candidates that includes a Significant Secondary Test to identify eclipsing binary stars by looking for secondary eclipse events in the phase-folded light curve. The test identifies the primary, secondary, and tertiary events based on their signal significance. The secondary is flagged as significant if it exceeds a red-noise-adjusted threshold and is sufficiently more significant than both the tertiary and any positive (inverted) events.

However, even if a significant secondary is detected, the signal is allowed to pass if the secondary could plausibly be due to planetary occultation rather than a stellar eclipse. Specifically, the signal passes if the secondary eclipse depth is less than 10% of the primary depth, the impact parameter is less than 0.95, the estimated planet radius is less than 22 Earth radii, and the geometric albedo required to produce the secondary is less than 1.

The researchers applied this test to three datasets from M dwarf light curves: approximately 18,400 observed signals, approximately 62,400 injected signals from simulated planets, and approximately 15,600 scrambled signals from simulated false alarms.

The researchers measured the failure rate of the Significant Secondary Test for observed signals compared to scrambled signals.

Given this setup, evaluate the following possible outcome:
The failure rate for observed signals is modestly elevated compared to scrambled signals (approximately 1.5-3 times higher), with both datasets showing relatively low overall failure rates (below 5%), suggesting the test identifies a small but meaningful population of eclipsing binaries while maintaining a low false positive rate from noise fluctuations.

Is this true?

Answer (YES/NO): NO